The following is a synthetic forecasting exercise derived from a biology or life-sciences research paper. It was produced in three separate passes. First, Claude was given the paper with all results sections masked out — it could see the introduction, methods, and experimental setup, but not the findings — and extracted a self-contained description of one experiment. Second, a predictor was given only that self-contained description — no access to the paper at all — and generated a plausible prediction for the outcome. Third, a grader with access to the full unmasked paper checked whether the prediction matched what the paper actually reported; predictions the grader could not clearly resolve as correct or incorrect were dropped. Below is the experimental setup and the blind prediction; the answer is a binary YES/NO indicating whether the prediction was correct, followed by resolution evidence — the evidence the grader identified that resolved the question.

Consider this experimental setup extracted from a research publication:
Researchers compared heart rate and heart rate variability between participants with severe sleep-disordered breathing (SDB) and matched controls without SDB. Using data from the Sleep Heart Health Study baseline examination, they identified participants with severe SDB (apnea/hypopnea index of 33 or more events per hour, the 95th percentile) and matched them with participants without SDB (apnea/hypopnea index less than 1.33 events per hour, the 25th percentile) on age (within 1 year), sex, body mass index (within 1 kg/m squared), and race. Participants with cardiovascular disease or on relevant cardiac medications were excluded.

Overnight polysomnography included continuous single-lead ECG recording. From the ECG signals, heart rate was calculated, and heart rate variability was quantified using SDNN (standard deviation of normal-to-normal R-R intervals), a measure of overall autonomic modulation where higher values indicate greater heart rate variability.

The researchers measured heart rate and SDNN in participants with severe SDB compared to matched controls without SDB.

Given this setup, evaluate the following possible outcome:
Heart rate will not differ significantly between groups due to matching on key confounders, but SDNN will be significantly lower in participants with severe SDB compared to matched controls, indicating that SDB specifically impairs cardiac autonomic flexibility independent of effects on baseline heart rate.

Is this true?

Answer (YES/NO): NO